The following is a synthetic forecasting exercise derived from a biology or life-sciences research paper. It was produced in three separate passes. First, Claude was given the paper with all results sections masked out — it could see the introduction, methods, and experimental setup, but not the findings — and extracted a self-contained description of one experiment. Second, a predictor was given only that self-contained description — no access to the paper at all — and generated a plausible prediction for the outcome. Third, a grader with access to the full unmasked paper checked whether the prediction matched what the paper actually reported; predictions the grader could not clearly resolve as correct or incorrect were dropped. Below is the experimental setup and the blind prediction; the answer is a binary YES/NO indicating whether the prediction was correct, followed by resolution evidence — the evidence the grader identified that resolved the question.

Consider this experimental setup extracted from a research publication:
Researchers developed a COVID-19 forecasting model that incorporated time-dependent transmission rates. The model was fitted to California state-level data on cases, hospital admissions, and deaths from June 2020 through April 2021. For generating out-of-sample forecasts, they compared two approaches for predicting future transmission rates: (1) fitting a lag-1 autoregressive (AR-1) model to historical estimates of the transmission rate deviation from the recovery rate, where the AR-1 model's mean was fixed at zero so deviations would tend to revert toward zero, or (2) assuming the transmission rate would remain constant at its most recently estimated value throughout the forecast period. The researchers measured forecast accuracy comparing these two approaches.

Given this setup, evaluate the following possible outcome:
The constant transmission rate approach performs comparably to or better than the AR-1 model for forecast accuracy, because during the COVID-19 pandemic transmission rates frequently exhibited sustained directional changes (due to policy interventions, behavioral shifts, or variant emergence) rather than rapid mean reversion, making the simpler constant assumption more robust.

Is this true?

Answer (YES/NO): NO